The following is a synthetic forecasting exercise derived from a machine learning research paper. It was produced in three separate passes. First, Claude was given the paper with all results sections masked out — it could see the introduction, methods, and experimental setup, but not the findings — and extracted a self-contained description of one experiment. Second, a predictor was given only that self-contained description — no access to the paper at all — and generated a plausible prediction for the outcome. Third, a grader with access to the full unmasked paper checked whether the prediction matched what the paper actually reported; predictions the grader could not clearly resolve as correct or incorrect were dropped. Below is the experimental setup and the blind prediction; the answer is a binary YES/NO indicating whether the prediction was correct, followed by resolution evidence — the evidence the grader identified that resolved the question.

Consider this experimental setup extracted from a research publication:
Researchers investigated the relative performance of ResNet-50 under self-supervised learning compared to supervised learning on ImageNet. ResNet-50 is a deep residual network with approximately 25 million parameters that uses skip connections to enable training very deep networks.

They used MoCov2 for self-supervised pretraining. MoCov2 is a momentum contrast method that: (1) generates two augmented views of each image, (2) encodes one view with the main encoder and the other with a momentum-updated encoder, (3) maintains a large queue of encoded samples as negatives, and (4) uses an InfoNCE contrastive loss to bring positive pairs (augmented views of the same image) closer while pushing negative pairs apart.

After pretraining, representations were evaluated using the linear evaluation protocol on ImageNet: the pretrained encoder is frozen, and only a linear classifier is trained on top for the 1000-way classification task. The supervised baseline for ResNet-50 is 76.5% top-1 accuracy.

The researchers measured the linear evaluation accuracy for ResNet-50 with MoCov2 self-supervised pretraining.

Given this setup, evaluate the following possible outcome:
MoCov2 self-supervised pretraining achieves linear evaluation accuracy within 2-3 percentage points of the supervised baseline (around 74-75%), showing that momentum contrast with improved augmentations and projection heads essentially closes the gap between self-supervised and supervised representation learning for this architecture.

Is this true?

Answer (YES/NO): NO